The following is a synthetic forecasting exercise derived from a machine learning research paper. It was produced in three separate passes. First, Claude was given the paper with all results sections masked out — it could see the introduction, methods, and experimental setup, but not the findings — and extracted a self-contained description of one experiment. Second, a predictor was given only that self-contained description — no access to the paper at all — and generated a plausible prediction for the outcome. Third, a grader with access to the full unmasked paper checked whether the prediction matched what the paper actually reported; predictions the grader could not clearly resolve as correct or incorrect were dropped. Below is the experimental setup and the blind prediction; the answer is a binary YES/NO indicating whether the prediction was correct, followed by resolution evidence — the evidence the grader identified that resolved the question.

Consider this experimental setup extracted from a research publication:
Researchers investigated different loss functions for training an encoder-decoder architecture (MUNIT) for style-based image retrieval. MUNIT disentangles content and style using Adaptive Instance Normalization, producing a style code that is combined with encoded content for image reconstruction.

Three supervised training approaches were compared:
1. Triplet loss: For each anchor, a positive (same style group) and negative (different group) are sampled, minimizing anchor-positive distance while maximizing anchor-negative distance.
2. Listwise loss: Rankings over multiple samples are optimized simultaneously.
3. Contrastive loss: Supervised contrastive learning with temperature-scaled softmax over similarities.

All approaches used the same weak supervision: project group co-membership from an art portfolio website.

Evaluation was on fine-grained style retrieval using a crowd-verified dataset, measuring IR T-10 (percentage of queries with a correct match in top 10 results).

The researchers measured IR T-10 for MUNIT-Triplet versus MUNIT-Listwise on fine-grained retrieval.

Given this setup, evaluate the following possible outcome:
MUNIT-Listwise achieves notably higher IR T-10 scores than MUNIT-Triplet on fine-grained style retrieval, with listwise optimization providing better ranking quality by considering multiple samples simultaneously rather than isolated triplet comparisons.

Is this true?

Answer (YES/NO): NO